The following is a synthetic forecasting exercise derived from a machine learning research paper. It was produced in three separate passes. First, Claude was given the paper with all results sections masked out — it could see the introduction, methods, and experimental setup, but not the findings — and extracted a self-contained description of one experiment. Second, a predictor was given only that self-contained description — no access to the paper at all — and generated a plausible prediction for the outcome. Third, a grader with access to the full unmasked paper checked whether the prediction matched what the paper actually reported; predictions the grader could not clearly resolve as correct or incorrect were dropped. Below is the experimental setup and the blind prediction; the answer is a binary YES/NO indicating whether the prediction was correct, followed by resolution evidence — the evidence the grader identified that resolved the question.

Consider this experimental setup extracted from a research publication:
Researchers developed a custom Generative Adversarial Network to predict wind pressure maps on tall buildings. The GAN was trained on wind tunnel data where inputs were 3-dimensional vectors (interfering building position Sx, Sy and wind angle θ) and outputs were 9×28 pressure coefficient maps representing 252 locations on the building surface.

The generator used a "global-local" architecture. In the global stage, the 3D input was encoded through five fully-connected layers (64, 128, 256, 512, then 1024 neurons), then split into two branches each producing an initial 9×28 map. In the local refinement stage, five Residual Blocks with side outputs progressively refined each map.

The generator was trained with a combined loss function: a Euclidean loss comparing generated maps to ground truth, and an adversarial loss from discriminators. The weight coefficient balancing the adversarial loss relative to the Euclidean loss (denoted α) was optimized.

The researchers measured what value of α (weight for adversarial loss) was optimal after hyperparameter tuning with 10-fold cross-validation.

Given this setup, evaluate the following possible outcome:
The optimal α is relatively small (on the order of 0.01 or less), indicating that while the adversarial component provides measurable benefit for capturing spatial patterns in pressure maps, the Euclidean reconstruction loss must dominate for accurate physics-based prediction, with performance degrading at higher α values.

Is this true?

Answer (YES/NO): NO